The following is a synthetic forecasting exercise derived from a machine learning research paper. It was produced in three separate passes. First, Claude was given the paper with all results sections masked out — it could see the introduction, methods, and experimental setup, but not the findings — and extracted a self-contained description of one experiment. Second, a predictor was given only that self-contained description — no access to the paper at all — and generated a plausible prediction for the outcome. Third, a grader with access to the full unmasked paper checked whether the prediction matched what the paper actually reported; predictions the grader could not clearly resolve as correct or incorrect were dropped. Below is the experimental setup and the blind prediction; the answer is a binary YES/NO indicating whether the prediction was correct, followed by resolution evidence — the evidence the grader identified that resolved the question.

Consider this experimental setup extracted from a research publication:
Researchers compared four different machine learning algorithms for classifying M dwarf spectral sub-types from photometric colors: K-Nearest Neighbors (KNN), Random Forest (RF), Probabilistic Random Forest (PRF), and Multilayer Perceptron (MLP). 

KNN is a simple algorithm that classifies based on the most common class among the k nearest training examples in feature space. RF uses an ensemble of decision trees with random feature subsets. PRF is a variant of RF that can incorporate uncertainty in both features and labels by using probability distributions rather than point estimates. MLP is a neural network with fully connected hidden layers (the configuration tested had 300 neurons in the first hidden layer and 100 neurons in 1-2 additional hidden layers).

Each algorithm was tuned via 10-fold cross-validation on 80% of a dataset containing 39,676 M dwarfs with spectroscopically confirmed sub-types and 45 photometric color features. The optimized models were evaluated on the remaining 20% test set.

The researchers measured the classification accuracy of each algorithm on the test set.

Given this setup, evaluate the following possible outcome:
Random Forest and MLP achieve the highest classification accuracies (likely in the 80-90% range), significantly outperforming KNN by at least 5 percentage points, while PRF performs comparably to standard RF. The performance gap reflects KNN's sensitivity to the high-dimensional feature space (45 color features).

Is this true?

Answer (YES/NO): NO